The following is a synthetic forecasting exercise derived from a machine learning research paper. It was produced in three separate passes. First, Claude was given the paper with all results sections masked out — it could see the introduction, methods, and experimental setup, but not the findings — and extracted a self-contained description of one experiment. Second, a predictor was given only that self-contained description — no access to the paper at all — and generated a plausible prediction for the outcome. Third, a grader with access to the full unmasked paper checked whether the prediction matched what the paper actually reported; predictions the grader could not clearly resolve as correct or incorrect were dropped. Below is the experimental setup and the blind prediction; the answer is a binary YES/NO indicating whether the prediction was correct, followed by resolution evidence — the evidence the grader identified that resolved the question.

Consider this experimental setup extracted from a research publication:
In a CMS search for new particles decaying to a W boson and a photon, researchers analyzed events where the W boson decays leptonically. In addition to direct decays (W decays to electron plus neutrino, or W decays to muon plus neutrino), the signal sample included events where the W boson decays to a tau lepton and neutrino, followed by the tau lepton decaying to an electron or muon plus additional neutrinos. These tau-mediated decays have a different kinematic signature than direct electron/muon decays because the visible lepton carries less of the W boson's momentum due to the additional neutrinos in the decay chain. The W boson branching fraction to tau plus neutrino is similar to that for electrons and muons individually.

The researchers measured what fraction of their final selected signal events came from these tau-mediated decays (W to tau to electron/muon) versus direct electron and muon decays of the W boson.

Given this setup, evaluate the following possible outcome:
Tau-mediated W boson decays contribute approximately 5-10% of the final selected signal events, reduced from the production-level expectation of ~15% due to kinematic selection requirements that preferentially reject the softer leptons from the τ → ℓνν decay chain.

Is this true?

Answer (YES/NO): YES